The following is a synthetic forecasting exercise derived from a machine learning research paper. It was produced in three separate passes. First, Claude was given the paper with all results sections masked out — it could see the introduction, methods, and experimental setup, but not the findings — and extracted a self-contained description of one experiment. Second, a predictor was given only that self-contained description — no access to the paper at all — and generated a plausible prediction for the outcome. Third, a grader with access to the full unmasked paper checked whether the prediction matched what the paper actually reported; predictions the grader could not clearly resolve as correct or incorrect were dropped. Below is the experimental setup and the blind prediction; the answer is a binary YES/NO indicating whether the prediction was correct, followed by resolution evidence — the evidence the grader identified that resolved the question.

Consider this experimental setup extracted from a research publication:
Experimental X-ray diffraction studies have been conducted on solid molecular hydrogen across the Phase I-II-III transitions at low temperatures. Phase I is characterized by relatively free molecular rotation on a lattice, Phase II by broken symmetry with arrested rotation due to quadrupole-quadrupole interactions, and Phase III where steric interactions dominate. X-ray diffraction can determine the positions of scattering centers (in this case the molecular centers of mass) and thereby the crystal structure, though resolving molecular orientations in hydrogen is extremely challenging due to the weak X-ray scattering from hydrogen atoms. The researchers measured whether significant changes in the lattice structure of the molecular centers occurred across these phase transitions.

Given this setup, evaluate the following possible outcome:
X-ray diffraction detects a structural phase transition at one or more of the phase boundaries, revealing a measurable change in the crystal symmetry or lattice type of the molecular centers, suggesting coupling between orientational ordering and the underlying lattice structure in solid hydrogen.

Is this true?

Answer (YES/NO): NO